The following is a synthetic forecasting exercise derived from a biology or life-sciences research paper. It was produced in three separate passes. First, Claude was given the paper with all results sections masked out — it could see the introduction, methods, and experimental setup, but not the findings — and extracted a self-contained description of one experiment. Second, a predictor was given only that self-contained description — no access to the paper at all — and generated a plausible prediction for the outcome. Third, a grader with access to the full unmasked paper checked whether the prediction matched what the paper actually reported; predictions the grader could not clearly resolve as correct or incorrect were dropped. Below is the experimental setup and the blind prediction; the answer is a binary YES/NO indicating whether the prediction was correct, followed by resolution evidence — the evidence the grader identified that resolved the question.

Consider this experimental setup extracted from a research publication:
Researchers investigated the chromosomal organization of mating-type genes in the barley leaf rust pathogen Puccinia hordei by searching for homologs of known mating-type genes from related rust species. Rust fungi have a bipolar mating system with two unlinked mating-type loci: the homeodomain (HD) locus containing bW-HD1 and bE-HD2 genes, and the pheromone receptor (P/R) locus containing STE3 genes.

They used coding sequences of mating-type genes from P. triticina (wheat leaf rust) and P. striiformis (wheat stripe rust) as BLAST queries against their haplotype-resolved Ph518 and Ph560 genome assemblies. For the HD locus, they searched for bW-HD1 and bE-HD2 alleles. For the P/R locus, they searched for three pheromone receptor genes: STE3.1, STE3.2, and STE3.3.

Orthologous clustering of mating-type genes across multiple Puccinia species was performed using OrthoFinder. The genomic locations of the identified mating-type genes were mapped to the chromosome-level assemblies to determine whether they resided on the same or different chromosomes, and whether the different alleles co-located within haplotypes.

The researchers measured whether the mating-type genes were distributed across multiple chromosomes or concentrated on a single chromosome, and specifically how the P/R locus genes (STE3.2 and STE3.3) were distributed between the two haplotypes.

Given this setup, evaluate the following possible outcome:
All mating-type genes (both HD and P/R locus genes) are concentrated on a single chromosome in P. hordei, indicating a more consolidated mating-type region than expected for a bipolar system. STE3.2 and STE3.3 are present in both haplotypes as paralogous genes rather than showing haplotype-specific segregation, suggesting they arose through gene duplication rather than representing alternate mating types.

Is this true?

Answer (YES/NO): NO